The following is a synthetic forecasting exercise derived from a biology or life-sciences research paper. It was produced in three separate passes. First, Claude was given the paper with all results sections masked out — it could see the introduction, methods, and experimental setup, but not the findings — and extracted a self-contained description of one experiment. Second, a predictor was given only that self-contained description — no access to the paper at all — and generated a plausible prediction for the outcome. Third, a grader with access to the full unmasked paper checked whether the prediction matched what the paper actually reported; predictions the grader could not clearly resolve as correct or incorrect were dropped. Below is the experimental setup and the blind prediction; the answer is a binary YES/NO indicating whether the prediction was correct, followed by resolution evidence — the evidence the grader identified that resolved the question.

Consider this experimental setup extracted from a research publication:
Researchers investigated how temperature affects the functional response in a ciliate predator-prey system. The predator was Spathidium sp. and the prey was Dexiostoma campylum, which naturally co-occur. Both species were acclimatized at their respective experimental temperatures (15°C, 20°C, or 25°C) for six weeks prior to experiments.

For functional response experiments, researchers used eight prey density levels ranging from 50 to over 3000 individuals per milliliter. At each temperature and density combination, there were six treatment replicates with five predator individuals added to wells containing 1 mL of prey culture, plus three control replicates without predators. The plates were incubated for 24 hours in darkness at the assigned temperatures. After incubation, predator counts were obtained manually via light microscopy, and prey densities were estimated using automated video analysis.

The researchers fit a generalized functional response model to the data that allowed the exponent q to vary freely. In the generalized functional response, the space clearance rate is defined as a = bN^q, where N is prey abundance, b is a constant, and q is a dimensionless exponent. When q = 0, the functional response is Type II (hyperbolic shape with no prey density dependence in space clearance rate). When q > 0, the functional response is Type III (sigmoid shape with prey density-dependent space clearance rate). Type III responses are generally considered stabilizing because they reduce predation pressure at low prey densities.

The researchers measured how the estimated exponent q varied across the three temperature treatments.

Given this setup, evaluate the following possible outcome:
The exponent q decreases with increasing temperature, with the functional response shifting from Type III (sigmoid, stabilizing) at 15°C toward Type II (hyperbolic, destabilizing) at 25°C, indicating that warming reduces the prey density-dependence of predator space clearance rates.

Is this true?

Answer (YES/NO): YES